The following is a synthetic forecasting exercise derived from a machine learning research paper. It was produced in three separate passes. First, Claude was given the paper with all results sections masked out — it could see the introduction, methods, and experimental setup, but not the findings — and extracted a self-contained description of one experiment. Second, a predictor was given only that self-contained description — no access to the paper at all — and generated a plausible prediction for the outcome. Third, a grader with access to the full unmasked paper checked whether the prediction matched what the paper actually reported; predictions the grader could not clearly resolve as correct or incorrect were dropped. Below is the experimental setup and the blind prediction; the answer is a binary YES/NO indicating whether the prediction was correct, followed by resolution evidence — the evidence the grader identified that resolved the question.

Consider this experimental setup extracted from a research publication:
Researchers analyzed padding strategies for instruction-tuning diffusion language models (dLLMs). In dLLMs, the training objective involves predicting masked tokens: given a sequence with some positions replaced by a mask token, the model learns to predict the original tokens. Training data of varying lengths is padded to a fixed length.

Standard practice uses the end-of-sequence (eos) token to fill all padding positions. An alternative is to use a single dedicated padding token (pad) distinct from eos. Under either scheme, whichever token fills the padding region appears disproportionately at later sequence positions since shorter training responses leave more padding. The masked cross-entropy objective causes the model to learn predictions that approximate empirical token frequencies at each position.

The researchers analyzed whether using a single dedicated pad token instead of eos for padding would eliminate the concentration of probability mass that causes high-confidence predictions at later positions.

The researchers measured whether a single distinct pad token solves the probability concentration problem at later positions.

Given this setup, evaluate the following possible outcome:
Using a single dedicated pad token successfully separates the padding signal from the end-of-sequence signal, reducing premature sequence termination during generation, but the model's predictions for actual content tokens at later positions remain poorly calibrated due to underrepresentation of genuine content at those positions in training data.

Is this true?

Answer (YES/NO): NO